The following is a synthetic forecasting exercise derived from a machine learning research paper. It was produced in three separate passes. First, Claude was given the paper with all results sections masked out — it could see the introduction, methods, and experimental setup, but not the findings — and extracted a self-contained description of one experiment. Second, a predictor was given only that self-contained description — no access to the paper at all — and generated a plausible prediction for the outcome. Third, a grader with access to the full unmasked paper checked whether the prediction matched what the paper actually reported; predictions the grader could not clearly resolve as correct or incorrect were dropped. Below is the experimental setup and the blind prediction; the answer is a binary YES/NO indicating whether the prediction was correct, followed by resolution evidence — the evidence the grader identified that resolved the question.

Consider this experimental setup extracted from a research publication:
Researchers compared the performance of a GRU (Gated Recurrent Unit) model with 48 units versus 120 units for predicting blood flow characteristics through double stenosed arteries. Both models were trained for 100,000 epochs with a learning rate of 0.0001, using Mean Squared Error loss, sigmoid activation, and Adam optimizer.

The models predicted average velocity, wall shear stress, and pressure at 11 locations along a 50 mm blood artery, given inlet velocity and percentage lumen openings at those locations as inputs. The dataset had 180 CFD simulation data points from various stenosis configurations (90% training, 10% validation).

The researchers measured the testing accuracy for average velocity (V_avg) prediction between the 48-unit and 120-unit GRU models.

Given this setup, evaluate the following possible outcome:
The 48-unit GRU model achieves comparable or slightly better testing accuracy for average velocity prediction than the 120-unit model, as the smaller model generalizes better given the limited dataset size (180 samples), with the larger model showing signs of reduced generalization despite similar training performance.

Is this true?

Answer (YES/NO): NO